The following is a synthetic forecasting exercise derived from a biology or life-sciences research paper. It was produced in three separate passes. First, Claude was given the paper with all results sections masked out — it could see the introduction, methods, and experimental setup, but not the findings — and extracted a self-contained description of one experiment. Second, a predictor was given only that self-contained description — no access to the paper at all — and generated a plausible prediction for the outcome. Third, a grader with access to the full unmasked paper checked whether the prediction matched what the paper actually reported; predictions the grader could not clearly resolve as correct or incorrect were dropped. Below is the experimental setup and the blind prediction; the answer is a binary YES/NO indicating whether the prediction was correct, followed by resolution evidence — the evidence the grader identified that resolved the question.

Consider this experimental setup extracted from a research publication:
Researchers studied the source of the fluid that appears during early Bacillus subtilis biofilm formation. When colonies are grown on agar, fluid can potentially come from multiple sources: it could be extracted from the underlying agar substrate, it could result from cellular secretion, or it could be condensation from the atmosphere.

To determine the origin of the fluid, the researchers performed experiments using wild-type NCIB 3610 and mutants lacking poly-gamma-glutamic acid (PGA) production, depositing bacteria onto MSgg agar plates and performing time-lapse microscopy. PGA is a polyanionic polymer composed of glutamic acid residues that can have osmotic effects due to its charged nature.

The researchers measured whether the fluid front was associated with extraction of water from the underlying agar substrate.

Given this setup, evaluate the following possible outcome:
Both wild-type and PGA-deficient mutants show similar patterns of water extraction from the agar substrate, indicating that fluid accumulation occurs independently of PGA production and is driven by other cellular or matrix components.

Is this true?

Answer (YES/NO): NO